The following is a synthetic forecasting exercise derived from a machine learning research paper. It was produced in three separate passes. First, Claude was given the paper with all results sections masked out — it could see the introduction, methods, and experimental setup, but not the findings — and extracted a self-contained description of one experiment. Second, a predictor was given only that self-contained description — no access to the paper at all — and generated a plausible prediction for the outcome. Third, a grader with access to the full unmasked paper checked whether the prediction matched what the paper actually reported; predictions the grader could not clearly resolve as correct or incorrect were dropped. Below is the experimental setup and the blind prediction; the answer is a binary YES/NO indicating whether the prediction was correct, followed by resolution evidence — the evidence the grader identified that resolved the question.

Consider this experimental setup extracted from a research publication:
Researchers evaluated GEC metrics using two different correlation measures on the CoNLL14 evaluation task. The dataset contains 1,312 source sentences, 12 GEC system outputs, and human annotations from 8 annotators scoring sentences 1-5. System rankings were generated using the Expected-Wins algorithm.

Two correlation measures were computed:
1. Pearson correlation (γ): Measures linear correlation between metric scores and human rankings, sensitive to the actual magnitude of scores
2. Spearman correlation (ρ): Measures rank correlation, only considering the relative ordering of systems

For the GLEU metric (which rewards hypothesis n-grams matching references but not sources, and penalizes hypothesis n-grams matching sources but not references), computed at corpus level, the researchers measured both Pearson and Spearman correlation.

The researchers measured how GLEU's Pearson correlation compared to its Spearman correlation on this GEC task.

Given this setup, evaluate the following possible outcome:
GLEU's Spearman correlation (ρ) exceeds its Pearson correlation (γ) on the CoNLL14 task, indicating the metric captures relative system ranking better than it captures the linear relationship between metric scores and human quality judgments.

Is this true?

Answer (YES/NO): NO